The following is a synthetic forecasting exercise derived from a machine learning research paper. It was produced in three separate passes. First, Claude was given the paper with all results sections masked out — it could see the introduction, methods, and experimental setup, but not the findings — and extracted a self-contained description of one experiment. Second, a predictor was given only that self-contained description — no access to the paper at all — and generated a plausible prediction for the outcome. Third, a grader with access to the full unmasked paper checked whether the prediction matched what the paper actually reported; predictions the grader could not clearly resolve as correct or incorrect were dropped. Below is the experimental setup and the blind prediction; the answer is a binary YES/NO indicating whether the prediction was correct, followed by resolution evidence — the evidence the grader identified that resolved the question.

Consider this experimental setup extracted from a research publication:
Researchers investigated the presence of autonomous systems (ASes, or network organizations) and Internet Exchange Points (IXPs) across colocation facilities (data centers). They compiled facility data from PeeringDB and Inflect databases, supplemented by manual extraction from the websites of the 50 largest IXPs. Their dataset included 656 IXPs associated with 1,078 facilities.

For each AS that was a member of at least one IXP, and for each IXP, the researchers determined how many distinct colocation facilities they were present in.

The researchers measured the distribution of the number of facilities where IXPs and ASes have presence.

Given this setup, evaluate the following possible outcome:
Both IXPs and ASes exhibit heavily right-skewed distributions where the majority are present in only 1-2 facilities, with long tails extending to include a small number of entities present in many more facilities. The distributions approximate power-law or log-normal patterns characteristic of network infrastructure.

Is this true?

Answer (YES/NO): YES